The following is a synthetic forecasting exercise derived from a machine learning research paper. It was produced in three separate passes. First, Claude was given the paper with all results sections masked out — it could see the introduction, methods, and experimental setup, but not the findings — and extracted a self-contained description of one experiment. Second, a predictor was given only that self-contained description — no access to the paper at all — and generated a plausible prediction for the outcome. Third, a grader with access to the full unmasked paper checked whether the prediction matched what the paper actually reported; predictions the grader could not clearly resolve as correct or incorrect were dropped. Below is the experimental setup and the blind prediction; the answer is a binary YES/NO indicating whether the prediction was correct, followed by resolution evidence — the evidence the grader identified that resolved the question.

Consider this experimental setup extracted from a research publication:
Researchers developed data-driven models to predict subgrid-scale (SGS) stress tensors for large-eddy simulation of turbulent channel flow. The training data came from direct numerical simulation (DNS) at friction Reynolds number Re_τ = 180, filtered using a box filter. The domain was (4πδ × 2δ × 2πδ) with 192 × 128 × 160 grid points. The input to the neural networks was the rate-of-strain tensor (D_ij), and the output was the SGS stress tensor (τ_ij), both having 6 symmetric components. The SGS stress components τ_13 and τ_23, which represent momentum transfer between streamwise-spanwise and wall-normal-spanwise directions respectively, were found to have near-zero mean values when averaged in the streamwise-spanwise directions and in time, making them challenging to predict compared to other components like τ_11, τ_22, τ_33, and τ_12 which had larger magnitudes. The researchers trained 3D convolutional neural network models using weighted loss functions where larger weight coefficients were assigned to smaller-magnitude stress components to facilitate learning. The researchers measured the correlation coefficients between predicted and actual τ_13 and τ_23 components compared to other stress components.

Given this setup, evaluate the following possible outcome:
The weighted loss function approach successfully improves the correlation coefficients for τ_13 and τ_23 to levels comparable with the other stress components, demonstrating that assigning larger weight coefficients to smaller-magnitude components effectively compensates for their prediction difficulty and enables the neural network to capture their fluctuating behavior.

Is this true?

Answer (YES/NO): NO